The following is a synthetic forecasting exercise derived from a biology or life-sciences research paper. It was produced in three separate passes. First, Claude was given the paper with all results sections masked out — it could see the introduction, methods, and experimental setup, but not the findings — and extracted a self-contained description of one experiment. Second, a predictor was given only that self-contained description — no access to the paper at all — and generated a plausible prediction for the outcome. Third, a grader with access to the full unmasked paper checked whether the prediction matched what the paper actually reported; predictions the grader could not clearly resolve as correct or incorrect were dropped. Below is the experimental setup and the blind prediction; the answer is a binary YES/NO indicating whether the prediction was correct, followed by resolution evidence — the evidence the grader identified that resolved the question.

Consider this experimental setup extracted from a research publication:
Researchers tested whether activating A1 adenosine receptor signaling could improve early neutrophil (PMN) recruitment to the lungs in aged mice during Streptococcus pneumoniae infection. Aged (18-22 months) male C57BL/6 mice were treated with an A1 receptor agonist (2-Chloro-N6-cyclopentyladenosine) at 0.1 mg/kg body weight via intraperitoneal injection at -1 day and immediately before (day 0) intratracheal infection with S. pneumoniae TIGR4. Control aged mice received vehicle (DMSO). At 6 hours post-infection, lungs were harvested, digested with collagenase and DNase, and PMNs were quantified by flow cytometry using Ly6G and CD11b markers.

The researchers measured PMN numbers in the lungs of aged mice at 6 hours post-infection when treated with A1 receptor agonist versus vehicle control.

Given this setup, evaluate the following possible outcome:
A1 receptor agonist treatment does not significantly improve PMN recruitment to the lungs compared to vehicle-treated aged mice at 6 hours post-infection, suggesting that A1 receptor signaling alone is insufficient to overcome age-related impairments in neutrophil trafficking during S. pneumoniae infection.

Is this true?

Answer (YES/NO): NO